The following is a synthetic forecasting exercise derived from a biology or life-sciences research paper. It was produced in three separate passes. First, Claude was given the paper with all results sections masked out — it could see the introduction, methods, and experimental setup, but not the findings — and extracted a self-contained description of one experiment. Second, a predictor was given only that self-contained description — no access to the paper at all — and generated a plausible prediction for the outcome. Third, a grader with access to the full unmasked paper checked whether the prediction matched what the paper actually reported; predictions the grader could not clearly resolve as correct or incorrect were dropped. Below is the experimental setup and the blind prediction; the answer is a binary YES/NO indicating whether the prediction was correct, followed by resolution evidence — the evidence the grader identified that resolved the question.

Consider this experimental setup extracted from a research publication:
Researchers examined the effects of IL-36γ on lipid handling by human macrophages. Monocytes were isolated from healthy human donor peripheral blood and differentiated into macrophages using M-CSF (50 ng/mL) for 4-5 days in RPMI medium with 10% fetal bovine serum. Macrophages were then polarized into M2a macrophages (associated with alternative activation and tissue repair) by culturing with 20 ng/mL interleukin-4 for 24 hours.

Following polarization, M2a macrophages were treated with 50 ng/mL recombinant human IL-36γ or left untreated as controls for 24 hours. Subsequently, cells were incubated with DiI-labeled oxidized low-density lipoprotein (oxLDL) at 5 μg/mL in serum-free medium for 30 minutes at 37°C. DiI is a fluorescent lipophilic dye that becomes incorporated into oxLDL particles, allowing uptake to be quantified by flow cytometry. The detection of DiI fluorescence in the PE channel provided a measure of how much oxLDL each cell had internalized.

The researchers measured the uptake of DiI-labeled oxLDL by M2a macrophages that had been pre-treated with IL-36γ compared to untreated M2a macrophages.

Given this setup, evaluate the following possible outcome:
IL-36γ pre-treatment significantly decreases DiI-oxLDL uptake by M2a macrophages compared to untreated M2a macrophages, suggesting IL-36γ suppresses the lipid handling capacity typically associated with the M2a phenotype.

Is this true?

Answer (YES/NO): YES